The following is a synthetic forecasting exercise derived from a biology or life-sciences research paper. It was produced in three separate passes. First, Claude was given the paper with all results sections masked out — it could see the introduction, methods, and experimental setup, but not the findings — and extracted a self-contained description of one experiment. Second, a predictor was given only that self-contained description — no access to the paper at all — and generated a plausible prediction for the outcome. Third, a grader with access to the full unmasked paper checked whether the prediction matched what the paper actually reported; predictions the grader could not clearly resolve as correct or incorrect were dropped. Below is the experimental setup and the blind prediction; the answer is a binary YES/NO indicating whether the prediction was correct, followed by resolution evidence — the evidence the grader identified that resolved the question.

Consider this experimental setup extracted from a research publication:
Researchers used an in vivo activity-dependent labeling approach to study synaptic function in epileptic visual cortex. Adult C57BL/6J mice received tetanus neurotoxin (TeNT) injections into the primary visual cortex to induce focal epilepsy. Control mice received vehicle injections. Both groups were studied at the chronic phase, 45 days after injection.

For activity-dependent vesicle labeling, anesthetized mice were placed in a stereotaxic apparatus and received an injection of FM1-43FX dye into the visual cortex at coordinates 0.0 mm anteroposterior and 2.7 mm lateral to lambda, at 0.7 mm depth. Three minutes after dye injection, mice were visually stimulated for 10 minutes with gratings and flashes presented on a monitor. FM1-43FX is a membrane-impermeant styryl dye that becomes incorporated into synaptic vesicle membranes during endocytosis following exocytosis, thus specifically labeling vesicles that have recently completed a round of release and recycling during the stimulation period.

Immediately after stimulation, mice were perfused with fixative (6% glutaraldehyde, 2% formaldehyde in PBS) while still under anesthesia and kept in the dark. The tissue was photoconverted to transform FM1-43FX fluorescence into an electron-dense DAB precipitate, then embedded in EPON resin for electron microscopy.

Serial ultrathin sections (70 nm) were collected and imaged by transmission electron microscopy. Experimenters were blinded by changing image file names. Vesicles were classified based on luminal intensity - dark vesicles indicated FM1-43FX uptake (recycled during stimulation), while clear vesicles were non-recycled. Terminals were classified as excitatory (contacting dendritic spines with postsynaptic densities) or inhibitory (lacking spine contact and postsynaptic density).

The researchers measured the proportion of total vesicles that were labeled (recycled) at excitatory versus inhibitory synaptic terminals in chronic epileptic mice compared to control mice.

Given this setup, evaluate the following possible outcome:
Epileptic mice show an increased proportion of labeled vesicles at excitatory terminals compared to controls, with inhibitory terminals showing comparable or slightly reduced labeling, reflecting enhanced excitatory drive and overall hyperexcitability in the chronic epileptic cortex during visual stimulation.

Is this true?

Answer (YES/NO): NO